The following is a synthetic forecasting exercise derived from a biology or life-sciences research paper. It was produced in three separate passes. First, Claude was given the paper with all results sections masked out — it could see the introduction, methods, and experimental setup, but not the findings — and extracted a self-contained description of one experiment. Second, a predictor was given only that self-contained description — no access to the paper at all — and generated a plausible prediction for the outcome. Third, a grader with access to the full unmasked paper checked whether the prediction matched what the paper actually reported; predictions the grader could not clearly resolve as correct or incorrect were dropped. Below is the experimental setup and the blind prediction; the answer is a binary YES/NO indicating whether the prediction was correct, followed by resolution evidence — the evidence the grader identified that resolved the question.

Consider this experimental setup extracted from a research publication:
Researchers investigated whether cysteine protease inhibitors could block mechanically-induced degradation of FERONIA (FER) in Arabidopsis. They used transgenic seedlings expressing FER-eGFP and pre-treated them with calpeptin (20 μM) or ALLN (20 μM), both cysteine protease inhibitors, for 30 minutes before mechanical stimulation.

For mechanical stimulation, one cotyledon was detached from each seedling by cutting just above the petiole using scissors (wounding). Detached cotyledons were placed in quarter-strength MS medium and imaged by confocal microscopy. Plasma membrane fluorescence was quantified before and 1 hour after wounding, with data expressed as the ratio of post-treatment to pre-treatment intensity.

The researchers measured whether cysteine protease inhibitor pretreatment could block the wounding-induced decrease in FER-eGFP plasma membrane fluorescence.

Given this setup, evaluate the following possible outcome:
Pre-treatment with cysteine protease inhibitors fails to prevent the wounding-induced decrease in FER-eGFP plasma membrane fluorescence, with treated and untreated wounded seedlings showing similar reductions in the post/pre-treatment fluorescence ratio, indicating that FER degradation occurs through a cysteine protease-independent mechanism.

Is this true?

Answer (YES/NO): NO